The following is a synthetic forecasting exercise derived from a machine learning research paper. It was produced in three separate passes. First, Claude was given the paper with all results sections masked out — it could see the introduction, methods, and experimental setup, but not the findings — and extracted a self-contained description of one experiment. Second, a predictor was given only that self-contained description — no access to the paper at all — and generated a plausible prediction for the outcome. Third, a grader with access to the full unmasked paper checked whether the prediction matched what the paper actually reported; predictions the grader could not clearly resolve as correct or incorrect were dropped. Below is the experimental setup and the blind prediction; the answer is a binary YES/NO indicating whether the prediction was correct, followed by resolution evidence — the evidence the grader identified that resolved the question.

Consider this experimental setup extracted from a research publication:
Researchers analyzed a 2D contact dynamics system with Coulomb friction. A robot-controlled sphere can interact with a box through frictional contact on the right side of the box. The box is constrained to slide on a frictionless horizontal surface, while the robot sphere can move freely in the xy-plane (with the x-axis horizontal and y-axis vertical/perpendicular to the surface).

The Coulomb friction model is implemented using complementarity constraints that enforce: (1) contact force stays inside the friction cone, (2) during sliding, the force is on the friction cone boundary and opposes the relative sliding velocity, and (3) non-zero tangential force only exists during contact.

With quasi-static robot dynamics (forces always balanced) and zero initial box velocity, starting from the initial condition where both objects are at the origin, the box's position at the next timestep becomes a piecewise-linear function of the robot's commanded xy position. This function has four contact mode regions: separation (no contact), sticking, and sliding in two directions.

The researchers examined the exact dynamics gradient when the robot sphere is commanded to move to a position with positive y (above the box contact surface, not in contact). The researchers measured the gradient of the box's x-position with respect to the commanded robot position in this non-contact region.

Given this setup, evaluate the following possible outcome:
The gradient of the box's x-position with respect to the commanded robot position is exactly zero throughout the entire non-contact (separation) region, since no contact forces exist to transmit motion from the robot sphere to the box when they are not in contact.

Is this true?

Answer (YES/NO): YES